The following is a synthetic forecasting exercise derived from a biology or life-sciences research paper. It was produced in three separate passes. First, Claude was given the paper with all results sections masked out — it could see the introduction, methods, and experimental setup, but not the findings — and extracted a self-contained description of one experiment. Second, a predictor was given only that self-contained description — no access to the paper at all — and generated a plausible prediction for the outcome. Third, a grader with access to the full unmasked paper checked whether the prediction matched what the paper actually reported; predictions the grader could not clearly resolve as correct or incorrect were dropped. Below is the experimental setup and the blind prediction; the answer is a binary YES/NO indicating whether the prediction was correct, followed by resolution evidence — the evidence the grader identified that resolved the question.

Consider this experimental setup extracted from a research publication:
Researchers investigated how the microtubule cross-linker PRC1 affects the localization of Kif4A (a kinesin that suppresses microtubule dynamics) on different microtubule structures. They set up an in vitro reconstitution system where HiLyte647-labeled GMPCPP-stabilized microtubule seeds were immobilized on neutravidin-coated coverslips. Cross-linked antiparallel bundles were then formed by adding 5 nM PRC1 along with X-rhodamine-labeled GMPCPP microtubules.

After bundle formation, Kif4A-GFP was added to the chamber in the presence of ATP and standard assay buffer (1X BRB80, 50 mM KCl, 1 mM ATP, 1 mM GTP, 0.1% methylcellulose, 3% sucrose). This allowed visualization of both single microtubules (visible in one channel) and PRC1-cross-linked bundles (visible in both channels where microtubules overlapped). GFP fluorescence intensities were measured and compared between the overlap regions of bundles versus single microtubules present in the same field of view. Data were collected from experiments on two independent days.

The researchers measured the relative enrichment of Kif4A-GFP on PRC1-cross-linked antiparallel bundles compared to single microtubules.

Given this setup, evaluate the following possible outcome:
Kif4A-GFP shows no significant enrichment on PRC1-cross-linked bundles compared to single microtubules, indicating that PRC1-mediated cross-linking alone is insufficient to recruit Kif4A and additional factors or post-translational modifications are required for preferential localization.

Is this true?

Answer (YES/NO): NO